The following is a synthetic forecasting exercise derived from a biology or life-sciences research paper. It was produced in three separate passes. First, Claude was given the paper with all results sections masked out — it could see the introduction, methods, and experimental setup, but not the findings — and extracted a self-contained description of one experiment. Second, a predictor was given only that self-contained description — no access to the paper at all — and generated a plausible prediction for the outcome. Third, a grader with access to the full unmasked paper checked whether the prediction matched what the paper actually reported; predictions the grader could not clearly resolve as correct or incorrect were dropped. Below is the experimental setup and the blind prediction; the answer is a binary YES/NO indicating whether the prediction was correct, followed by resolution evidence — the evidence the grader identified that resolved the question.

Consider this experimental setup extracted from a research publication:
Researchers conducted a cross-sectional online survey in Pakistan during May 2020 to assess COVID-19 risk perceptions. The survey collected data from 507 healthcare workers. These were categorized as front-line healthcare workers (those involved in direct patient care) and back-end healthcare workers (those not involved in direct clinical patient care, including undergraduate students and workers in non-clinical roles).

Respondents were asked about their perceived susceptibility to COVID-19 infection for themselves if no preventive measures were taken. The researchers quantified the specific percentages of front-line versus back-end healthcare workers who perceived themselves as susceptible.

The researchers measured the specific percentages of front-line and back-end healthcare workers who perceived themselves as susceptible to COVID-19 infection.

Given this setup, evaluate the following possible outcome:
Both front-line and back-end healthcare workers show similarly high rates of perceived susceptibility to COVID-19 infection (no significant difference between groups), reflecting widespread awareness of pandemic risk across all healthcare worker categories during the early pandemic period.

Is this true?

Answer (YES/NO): NO